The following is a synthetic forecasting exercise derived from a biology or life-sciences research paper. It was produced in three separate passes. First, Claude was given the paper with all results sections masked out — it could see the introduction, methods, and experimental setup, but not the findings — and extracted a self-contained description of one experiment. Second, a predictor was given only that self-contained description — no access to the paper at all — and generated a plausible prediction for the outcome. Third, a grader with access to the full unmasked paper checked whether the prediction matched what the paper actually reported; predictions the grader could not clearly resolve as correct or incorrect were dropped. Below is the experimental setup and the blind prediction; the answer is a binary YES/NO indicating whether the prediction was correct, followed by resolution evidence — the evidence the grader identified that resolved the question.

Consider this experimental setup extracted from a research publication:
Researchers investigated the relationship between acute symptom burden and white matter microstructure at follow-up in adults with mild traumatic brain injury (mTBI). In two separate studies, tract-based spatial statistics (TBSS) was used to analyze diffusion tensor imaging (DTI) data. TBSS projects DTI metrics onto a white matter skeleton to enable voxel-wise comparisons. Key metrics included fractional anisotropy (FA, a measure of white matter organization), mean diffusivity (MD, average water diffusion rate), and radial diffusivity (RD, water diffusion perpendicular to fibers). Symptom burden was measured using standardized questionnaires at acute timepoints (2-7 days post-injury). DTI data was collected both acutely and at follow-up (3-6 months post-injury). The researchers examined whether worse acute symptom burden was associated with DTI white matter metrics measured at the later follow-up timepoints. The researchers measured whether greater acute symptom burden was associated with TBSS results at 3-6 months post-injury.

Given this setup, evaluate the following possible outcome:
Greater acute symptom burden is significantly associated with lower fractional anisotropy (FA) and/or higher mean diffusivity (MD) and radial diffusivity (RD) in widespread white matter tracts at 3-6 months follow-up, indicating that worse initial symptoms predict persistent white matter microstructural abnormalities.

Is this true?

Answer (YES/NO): YES